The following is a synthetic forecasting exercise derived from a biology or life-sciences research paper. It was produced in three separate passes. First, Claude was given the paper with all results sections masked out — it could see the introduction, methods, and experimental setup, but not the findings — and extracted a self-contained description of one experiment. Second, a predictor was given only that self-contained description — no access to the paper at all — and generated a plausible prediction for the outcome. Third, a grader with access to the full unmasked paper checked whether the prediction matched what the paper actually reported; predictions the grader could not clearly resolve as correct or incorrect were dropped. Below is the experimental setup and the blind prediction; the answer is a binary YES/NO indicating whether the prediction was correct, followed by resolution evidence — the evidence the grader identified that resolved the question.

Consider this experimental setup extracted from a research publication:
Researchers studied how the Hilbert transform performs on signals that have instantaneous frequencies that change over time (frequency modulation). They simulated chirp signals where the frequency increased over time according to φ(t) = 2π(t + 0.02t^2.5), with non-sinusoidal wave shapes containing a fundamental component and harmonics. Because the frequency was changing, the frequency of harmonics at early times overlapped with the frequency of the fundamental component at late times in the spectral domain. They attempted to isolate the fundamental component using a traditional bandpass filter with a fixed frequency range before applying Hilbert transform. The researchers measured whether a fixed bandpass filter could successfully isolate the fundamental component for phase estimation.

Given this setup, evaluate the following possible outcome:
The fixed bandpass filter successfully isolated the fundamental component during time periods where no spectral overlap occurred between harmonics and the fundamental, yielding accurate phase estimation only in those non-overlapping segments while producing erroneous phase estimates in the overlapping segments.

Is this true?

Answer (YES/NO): NO